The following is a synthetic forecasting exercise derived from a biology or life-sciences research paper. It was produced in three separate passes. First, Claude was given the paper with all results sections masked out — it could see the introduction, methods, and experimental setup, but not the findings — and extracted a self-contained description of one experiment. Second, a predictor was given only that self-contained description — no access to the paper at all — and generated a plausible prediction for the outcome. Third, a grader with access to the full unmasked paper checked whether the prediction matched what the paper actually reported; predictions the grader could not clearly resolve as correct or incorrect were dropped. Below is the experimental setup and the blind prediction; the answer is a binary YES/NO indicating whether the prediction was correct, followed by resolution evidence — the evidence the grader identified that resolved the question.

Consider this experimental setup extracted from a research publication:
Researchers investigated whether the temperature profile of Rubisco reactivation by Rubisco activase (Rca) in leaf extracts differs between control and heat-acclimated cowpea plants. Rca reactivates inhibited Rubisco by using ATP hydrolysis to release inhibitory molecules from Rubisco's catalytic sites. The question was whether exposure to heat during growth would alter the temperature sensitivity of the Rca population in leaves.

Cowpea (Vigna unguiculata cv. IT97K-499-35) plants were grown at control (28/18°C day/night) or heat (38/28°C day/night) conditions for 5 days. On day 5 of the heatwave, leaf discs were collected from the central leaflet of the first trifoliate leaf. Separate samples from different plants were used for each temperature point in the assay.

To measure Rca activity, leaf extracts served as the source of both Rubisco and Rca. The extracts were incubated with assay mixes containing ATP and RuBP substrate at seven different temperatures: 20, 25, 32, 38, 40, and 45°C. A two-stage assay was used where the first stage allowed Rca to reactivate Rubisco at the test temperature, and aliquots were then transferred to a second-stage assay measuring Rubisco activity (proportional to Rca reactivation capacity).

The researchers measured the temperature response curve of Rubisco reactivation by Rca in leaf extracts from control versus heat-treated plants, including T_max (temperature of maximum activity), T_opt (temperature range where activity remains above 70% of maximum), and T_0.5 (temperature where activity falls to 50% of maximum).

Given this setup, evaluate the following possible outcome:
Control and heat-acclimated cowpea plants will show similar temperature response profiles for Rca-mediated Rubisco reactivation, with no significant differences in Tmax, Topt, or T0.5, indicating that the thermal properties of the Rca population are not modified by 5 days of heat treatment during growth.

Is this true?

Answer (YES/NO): YES